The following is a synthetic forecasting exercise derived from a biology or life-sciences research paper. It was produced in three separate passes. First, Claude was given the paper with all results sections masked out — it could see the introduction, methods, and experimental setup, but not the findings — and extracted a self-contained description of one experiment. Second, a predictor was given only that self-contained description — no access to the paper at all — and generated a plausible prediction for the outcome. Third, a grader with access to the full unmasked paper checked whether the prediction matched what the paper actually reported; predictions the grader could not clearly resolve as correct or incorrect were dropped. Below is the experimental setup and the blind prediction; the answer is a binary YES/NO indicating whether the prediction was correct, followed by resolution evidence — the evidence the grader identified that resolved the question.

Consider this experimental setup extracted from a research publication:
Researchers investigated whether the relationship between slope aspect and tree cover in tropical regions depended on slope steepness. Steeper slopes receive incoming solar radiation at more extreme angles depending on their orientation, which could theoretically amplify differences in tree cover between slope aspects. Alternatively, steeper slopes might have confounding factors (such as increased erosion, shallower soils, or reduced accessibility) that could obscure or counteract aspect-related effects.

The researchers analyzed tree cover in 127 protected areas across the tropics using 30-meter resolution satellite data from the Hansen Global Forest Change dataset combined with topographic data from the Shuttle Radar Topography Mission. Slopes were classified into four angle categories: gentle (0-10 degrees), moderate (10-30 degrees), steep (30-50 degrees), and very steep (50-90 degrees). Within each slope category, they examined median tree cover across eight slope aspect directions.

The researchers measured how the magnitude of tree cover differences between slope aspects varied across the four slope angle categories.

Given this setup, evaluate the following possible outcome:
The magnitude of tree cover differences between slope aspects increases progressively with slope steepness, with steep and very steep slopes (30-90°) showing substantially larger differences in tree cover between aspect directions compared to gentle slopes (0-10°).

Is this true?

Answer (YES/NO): YES